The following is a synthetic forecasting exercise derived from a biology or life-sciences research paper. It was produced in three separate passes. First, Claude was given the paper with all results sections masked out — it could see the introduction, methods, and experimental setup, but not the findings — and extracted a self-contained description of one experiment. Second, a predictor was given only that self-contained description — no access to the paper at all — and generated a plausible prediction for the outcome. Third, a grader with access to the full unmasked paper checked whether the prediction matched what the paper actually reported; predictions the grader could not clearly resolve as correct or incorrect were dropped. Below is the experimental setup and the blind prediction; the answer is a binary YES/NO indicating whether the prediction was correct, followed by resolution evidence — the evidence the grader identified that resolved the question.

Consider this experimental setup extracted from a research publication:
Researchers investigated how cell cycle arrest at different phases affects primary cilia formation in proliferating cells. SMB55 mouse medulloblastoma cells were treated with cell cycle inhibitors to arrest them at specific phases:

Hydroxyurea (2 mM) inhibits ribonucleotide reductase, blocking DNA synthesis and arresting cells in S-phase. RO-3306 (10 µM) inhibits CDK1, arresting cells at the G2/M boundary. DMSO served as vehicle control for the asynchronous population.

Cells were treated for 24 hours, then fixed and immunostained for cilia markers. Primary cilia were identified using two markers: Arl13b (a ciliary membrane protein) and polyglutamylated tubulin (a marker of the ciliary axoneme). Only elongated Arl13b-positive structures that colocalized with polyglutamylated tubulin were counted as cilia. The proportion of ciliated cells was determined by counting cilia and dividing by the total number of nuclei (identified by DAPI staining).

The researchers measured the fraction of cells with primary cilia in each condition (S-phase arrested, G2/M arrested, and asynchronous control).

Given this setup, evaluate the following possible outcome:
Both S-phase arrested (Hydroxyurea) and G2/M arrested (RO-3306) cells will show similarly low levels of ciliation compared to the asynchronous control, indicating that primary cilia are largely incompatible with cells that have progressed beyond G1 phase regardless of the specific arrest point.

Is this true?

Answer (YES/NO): NO